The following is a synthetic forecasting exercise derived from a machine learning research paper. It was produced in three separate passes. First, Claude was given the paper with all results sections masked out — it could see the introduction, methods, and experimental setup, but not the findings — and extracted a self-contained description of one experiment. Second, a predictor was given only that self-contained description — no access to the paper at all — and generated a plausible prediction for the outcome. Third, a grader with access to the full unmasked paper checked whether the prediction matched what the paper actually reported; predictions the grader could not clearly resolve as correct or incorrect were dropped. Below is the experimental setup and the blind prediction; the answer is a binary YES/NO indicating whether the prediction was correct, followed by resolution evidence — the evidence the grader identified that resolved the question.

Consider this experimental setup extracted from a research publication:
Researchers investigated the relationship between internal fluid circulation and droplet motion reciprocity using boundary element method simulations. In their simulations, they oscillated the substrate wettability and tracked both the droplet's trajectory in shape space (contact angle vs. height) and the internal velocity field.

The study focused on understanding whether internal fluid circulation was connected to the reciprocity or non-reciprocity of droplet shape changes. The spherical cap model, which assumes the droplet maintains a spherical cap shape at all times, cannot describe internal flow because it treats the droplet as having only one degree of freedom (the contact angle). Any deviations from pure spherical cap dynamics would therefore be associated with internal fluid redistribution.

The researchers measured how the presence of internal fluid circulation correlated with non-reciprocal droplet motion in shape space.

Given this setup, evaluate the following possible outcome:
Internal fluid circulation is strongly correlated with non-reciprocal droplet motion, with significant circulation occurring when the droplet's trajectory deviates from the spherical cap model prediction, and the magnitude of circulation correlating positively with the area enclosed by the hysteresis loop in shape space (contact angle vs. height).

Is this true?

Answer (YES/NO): YES